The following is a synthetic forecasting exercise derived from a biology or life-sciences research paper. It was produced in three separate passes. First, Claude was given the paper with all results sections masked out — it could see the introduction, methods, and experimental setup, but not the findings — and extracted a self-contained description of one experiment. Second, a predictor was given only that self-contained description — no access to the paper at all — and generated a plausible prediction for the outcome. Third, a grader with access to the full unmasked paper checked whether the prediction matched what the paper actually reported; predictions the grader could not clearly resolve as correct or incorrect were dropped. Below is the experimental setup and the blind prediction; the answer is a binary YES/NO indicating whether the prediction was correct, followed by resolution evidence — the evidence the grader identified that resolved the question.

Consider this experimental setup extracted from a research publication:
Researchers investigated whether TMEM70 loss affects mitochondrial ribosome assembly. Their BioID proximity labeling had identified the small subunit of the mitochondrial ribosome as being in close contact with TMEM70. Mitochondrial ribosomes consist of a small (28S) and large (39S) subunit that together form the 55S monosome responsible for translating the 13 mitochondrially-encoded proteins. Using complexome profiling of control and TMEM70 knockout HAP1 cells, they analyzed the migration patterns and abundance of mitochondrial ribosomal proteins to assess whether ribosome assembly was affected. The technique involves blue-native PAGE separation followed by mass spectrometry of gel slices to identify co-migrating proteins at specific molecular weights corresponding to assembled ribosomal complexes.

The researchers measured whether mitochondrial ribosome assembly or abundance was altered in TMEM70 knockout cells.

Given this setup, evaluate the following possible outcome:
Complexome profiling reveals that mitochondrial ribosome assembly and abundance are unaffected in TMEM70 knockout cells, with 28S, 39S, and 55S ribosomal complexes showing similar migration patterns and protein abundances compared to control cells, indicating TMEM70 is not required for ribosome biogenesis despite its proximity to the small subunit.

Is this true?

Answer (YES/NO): NO